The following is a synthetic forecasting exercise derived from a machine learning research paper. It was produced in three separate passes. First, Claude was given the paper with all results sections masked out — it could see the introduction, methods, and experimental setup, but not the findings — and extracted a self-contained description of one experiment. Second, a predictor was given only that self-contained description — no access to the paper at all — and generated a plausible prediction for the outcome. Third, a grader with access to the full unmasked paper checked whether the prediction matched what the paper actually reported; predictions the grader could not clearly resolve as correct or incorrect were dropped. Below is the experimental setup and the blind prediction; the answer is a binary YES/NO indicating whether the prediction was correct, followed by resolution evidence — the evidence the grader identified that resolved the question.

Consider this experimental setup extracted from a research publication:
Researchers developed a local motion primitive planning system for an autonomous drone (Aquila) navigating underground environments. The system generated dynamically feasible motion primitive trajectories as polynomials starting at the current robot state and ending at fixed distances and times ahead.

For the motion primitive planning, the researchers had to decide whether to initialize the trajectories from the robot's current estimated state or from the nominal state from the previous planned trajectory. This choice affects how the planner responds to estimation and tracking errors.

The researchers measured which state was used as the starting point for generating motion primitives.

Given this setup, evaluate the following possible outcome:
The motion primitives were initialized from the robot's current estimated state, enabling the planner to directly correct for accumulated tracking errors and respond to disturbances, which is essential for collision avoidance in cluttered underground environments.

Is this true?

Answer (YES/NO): NO